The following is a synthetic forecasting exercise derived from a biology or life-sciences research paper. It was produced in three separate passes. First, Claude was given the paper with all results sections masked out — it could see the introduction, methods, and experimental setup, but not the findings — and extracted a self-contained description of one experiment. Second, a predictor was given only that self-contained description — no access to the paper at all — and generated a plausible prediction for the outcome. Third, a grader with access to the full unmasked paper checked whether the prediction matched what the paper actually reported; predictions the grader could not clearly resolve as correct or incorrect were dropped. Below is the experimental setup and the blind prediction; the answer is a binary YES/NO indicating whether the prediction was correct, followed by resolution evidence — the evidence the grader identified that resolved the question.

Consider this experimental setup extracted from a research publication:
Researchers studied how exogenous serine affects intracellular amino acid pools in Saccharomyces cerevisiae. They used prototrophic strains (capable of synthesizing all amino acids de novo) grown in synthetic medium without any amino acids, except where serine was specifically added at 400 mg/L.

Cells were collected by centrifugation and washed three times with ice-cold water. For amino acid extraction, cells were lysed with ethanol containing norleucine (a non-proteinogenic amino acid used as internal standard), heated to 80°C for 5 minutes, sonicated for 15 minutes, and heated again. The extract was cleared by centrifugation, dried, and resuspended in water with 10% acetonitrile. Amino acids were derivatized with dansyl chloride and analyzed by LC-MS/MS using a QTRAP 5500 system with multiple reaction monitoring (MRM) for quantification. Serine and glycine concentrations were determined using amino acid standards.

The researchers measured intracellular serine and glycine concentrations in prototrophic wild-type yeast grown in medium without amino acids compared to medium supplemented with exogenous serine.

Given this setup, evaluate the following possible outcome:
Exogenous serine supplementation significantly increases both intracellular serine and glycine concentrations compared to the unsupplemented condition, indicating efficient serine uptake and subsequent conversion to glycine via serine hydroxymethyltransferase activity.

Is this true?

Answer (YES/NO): YES